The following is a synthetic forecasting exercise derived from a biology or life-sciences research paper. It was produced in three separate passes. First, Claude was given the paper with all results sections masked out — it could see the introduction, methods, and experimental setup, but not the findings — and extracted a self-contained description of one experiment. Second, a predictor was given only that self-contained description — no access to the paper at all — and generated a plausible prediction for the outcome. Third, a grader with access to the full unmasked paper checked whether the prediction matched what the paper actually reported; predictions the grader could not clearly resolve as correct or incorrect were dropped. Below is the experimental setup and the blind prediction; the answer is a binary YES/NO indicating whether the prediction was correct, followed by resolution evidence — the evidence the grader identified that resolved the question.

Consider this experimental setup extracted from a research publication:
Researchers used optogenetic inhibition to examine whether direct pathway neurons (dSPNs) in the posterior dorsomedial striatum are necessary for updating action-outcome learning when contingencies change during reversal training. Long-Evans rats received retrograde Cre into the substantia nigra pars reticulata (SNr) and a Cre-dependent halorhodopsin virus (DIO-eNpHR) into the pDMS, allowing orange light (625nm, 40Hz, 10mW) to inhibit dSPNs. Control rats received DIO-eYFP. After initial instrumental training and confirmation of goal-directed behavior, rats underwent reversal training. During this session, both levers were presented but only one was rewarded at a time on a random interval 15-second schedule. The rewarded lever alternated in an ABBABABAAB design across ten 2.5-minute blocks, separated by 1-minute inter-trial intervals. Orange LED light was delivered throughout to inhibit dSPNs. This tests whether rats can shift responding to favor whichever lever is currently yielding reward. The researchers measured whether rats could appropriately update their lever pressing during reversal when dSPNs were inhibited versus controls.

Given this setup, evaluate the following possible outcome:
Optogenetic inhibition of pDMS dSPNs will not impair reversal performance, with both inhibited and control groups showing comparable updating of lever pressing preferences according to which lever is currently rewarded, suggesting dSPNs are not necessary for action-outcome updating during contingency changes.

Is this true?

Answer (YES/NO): YES